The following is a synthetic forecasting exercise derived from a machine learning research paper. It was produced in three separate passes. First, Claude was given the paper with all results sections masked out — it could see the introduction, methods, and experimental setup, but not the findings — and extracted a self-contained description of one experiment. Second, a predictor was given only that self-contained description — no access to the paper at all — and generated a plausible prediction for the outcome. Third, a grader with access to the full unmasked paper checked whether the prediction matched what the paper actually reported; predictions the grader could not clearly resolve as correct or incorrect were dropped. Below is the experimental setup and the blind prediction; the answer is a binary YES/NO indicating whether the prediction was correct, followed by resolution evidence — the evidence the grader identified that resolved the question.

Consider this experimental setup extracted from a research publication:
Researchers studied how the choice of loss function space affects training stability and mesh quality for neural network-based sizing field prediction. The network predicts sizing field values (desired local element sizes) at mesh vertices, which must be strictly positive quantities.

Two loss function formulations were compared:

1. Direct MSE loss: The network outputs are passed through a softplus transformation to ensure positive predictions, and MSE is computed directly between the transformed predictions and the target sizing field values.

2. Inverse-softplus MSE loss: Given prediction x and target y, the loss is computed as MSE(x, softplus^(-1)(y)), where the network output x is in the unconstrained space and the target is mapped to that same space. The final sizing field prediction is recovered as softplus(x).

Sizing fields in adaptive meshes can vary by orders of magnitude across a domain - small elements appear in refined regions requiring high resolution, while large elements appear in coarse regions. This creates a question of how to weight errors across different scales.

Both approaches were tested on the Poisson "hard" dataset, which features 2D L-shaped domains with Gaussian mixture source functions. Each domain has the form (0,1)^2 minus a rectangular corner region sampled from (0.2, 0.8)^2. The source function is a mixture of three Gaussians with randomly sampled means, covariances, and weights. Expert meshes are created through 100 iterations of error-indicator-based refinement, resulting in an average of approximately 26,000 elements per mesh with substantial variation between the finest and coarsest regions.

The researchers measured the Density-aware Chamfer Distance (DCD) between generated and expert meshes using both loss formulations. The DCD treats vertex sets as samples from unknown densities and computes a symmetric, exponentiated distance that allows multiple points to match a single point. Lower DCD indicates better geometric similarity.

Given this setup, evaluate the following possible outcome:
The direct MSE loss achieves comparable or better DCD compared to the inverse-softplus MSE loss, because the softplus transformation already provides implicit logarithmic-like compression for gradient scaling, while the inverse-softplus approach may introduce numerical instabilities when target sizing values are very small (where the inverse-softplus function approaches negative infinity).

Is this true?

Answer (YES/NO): NO